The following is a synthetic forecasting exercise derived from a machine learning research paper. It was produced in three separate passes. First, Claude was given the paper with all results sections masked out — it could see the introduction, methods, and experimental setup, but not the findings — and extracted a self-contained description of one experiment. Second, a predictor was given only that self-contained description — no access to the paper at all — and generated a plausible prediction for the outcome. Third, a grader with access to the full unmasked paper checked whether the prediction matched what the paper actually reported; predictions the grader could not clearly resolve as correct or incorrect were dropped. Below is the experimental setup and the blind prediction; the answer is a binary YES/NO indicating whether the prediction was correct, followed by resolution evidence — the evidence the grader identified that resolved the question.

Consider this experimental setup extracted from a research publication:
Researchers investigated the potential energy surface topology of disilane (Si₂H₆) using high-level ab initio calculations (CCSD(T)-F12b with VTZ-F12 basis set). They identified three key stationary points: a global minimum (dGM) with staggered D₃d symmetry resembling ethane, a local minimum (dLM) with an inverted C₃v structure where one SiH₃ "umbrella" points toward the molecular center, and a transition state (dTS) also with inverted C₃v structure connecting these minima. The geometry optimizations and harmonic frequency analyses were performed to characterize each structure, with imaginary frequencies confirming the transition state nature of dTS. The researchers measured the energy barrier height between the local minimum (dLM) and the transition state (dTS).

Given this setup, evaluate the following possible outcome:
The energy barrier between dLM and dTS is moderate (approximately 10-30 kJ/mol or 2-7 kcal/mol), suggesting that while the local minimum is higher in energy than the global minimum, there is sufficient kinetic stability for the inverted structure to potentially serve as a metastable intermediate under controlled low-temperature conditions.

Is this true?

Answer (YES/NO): NO